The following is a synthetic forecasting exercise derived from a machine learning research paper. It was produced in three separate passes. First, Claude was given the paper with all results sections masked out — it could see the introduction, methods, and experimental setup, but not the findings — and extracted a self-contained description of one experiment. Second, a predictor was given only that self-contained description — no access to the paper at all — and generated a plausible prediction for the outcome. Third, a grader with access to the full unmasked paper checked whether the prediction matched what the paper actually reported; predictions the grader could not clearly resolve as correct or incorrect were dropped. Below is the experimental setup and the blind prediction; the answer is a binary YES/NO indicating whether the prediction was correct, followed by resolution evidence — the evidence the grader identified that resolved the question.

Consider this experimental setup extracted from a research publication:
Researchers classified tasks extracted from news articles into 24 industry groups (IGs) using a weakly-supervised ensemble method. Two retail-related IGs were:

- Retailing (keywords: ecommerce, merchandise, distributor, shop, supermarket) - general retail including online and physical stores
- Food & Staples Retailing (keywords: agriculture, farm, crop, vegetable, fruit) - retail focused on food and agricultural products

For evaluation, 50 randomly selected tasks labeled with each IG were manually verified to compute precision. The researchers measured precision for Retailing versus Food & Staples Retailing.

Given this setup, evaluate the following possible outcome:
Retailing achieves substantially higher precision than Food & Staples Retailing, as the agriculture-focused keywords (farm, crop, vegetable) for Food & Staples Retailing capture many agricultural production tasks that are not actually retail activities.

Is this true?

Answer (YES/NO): NO